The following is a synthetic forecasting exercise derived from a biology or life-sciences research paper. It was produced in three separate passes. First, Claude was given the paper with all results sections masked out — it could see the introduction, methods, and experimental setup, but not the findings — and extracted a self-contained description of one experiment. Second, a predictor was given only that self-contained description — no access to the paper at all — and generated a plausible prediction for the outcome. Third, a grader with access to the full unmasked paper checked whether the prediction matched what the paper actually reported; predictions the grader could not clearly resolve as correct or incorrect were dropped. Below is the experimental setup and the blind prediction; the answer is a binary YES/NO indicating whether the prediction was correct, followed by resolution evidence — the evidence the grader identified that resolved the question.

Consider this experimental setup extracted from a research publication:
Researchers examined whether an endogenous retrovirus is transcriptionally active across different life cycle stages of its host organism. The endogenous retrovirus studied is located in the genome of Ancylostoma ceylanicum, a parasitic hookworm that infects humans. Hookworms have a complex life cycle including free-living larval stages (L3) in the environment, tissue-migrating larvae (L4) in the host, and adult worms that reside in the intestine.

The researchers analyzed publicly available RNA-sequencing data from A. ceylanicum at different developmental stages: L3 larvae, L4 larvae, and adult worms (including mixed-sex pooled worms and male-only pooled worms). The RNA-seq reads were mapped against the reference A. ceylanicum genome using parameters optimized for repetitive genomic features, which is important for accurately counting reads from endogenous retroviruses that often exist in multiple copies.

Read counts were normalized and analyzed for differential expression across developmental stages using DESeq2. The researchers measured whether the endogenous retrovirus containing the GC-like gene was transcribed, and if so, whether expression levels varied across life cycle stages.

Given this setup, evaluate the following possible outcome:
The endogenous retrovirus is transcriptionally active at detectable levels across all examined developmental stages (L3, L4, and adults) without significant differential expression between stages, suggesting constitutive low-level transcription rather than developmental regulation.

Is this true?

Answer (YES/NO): NO